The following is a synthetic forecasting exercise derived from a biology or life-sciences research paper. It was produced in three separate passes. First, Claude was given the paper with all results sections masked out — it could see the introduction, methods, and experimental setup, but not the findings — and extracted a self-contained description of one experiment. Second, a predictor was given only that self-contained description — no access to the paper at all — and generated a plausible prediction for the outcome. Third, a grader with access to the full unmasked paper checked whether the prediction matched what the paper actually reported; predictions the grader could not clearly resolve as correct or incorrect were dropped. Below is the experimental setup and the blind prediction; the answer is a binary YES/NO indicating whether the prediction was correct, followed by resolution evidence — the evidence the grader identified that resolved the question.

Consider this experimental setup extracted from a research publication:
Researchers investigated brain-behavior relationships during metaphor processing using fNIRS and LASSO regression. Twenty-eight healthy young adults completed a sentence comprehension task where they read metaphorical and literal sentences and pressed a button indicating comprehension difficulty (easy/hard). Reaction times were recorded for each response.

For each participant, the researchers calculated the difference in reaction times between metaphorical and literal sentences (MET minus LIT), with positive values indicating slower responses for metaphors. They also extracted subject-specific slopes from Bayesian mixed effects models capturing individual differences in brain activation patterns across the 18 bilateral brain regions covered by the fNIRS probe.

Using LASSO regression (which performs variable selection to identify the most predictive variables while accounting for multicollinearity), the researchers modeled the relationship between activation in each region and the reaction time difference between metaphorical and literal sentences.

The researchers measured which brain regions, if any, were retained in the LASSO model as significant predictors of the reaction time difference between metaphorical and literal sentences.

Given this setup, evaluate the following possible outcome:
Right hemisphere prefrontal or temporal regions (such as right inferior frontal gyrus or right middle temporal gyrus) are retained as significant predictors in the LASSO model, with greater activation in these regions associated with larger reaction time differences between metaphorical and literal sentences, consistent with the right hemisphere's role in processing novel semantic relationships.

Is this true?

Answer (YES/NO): NO